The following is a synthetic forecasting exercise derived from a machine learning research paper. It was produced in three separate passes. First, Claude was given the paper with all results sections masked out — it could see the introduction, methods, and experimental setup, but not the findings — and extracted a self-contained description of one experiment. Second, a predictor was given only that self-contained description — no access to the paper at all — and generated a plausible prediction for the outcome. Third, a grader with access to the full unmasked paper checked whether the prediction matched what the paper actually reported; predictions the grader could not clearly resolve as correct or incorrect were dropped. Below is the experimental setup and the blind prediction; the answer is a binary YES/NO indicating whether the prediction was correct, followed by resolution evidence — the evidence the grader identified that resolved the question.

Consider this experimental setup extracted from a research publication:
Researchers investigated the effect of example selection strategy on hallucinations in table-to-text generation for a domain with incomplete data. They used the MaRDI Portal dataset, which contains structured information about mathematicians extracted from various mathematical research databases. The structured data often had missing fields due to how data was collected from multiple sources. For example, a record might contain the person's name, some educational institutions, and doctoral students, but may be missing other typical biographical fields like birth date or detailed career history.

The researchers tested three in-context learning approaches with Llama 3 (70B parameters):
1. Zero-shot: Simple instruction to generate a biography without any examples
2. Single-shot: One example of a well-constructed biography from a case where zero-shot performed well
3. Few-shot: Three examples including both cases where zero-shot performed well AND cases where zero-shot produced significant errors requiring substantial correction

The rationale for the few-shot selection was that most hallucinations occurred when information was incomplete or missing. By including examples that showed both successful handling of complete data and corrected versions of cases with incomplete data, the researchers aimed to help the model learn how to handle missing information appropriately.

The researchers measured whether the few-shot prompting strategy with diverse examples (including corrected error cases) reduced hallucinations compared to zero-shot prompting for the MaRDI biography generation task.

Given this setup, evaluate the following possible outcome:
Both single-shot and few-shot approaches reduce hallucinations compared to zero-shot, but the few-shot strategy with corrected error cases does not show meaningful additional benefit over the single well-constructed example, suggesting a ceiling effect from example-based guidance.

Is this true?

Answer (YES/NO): NO